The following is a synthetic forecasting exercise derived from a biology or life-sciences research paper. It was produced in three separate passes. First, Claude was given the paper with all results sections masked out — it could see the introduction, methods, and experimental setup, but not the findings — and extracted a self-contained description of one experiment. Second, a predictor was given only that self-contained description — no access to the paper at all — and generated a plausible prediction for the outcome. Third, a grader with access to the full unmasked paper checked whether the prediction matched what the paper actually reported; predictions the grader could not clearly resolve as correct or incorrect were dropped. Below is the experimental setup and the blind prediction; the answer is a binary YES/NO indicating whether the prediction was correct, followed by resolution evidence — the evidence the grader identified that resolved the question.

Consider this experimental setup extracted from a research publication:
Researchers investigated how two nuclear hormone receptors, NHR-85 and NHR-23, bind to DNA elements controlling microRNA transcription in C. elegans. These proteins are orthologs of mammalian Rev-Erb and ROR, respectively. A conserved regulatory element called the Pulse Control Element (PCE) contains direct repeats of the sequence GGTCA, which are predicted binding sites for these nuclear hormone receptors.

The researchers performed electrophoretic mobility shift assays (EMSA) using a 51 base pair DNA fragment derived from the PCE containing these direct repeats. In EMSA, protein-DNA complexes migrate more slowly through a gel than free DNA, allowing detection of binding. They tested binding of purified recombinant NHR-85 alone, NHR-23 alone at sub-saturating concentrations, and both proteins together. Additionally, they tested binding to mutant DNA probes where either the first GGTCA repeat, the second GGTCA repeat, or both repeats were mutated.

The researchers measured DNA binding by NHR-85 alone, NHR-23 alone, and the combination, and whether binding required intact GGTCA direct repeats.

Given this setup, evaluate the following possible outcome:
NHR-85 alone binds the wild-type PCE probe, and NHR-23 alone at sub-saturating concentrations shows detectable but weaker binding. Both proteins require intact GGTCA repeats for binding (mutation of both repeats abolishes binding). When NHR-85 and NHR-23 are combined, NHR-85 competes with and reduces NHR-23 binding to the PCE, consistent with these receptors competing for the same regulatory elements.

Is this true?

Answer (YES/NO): NO